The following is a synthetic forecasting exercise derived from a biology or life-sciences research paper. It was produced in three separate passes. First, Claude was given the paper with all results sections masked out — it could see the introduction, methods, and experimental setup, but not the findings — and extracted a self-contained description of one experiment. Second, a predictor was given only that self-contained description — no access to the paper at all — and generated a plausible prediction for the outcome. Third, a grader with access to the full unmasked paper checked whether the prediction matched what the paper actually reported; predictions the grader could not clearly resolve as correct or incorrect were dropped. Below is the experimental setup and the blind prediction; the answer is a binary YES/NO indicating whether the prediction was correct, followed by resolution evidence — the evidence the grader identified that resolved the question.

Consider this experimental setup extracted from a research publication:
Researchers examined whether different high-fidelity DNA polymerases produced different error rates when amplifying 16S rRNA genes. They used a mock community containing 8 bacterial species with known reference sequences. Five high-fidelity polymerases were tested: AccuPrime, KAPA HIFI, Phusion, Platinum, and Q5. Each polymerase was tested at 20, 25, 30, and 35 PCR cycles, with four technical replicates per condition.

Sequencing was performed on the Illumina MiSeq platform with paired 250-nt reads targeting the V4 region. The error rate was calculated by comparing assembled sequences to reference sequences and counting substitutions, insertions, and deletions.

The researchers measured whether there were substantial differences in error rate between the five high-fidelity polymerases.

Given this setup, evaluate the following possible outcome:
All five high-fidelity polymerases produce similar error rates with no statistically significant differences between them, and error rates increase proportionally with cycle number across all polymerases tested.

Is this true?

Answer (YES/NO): NO